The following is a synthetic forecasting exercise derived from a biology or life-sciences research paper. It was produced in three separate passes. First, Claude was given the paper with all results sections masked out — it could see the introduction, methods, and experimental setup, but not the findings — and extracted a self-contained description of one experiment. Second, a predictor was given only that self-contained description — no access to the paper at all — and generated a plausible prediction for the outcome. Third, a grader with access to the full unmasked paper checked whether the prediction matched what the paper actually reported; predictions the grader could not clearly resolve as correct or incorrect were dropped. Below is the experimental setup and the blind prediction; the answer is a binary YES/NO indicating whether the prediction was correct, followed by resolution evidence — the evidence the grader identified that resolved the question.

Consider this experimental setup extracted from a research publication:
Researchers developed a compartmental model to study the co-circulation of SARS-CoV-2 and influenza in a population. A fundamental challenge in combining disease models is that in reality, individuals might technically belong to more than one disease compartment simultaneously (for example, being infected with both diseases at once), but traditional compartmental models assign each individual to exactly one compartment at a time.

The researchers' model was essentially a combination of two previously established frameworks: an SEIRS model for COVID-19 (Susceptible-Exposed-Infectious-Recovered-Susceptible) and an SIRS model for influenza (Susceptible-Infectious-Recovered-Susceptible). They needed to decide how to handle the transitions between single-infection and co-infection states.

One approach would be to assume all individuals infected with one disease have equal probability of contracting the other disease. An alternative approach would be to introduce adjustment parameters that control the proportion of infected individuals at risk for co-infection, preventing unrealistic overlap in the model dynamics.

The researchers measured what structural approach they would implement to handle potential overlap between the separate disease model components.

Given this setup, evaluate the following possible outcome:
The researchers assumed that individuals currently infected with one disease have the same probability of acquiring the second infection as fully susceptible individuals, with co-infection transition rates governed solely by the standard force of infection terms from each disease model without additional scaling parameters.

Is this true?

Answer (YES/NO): NO